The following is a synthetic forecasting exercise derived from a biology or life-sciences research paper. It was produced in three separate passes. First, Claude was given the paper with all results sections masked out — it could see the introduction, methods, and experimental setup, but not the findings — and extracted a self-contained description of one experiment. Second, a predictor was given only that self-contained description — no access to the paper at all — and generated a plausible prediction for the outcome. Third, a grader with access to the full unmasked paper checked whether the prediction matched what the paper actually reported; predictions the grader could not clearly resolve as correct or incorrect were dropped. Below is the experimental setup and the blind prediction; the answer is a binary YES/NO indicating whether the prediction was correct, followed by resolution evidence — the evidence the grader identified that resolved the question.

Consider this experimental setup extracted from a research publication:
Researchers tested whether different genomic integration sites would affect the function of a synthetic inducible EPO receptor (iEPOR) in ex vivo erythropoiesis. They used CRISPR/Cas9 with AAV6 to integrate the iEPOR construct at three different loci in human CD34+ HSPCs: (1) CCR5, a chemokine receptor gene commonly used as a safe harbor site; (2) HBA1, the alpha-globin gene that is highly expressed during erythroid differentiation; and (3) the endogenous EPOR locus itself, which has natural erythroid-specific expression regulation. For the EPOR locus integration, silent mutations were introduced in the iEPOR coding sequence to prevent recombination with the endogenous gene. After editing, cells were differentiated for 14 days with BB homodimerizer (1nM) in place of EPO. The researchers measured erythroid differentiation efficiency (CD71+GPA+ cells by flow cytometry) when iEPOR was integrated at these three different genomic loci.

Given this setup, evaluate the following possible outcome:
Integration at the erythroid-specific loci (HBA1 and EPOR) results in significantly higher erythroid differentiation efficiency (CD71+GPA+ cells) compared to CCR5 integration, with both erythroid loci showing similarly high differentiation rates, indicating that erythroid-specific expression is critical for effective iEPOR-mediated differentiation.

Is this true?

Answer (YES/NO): NO